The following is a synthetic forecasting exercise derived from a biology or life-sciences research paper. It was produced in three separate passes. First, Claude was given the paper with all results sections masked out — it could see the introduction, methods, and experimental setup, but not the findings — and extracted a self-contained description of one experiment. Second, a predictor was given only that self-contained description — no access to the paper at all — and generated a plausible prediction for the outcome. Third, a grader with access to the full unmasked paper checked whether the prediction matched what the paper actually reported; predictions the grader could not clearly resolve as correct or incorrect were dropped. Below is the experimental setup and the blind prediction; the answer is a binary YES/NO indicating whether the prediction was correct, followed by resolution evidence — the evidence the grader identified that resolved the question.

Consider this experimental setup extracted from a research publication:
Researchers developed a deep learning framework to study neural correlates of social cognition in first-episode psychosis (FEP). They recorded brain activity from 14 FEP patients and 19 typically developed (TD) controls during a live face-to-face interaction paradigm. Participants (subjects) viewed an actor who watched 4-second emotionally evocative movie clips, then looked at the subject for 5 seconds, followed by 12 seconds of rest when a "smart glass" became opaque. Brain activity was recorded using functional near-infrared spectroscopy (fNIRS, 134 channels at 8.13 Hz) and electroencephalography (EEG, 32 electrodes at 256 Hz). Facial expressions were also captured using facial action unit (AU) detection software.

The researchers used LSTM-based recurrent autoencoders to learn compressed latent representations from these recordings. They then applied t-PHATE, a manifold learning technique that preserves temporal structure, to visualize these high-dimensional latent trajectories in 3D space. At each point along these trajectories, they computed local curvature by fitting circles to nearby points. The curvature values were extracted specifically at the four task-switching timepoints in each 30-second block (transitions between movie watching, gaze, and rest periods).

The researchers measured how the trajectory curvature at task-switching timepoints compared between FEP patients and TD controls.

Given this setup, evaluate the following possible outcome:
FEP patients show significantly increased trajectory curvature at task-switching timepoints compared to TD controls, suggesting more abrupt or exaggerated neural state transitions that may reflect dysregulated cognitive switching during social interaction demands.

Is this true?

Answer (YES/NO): YES